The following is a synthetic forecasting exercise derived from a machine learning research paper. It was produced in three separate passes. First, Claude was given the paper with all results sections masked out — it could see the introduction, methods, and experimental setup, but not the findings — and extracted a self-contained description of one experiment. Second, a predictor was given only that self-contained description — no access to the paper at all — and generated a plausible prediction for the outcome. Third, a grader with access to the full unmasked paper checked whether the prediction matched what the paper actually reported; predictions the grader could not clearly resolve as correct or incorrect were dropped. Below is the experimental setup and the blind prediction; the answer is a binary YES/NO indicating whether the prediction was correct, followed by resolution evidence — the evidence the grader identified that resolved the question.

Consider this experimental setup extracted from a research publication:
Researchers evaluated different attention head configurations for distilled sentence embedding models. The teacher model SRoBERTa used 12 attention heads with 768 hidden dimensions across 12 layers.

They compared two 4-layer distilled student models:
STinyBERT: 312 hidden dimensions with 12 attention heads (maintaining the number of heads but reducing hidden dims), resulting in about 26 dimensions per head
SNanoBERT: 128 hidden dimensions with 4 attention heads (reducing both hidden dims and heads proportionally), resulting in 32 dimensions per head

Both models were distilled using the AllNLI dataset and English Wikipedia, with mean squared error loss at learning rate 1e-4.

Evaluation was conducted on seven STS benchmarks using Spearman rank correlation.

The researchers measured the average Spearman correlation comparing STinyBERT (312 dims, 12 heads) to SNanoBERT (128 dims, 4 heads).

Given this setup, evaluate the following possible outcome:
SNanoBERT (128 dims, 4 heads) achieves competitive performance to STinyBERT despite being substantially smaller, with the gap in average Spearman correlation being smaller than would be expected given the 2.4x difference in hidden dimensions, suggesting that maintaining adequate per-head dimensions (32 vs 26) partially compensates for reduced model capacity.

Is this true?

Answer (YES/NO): NO